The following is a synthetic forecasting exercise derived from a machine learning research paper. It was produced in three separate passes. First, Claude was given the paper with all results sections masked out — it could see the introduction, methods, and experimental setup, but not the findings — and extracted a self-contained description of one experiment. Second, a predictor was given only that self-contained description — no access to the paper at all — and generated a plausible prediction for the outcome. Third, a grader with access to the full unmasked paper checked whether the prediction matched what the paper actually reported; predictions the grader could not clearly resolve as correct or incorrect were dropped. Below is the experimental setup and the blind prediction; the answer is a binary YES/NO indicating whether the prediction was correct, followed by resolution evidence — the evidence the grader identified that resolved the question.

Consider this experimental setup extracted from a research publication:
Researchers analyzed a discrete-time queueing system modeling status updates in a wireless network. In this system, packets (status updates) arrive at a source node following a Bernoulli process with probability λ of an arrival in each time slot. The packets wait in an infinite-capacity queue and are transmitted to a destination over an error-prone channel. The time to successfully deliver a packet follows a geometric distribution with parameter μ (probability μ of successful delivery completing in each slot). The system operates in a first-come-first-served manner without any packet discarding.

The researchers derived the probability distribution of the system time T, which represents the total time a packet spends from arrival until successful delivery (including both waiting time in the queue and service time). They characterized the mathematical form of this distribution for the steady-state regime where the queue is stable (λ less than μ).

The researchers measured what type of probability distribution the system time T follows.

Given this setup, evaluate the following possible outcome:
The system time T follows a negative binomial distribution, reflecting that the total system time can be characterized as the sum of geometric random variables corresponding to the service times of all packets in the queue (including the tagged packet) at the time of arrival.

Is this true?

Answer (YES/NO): NO